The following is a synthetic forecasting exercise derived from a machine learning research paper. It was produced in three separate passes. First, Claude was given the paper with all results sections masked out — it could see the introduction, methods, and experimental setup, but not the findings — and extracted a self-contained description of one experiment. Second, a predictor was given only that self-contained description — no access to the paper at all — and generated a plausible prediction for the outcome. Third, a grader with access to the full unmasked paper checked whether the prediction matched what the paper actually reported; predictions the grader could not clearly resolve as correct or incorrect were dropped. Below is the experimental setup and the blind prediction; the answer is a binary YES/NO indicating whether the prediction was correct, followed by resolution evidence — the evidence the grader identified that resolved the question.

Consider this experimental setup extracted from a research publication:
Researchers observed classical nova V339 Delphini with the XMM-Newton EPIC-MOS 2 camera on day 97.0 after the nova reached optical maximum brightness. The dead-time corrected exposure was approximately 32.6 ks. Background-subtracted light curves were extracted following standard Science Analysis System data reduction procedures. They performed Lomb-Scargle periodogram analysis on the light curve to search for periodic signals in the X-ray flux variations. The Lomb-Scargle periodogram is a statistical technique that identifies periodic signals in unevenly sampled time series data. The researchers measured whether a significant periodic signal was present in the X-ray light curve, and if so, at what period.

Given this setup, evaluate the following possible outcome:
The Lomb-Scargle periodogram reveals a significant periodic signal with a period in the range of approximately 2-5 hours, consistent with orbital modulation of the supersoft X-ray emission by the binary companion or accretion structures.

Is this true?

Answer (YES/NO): NO